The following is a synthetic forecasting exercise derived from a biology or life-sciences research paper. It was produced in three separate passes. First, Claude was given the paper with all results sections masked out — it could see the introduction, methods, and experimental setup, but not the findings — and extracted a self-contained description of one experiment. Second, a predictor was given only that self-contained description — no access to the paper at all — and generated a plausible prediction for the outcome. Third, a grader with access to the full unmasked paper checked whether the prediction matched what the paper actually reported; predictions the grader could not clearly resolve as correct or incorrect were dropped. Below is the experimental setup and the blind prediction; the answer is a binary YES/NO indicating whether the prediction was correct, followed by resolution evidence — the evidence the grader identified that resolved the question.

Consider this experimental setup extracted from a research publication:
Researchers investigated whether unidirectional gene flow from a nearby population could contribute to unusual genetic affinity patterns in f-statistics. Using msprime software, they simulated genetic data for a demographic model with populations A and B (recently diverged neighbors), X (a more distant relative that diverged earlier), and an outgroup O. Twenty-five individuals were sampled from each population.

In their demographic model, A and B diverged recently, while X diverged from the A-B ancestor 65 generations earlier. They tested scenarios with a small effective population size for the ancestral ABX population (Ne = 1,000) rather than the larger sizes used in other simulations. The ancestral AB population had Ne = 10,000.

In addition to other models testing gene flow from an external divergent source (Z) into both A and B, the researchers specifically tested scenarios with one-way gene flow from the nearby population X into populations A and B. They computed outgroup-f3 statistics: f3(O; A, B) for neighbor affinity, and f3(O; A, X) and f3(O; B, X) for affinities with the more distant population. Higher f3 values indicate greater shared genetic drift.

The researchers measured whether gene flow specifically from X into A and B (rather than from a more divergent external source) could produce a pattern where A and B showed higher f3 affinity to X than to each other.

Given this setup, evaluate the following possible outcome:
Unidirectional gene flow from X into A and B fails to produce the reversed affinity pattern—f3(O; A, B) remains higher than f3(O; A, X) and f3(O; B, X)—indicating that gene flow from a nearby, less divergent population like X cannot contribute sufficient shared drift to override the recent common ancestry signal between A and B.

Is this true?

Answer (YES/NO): NO